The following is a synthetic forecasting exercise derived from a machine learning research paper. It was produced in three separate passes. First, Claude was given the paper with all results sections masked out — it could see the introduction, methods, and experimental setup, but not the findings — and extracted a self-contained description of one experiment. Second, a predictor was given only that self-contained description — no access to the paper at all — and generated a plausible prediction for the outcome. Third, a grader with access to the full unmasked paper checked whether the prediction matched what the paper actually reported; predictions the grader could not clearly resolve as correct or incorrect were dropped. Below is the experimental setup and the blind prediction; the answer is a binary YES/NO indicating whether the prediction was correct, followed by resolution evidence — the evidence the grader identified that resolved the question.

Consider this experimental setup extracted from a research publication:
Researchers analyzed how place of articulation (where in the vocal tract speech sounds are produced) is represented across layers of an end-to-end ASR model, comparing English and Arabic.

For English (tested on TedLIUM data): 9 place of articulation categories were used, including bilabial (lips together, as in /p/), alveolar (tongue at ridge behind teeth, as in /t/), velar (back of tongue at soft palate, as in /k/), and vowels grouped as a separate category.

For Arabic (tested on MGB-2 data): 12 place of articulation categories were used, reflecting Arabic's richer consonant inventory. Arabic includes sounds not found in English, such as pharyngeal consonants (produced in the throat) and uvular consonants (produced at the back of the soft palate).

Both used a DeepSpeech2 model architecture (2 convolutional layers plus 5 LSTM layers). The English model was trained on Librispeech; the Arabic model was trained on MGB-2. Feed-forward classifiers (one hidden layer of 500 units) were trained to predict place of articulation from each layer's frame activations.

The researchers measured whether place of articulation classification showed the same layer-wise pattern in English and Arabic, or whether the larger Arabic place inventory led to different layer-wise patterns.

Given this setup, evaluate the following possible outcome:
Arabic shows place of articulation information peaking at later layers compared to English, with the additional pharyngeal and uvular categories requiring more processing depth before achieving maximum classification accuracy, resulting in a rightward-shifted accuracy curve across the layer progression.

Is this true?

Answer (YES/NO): NO